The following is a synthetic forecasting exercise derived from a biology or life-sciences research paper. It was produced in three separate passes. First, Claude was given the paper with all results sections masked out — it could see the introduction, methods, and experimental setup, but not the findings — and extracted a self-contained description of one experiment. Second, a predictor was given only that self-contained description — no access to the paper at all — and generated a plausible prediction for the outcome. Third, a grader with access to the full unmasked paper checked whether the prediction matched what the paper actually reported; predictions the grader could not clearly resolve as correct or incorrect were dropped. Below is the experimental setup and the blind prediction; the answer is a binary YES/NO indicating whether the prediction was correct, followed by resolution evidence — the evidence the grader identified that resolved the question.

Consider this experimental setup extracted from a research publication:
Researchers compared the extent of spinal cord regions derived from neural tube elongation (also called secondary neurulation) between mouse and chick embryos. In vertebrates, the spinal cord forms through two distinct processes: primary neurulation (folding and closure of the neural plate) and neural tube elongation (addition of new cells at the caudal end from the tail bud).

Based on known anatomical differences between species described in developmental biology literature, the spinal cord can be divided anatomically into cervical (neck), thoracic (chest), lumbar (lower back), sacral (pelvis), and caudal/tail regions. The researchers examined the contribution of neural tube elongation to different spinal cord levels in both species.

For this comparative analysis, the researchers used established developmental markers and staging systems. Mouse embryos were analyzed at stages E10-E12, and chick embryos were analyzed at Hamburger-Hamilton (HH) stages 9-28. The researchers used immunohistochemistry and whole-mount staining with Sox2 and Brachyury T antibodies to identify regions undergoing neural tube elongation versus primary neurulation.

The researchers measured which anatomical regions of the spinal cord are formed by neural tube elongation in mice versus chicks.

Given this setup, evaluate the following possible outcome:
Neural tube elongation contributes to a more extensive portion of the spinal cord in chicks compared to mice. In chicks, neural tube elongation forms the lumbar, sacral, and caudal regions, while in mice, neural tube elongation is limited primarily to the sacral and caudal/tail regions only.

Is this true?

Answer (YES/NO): NO